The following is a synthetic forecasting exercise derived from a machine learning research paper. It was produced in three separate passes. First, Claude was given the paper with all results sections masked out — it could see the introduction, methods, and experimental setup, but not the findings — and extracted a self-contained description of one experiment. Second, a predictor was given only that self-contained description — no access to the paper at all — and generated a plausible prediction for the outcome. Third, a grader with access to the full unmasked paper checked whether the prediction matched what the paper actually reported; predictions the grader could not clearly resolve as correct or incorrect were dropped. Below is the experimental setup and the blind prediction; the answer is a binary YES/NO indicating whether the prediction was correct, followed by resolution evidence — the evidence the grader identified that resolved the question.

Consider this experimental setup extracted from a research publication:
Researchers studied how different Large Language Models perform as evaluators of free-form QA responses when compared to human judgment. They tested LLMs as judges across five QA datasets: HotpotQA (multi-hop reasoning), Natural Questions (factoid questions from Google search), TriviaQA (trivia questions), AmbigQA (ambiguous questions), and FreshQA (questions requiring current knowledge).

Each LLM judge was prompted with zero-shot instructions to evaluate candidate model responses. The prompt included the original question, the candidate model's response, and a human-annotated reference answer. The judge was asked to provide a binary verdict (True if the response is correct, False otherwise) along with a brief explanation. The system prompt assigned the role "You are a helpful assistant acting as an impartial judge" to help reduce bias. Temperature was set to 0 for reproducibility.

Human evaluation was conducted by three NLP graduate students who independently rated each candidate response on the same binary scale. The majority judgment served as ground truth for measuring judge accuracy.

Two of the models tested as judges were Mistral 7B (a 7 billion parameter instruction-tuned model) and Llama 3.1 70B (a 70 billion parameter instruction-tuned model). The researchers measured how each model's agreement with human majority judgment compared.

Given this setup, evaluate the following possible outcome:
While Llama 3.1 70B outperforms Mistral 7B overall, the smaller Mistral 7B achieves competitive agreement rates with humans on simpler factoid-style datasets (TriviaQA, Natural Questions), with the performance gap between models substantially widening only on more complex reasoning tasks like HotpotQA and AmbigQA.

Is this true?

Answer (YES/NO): NO